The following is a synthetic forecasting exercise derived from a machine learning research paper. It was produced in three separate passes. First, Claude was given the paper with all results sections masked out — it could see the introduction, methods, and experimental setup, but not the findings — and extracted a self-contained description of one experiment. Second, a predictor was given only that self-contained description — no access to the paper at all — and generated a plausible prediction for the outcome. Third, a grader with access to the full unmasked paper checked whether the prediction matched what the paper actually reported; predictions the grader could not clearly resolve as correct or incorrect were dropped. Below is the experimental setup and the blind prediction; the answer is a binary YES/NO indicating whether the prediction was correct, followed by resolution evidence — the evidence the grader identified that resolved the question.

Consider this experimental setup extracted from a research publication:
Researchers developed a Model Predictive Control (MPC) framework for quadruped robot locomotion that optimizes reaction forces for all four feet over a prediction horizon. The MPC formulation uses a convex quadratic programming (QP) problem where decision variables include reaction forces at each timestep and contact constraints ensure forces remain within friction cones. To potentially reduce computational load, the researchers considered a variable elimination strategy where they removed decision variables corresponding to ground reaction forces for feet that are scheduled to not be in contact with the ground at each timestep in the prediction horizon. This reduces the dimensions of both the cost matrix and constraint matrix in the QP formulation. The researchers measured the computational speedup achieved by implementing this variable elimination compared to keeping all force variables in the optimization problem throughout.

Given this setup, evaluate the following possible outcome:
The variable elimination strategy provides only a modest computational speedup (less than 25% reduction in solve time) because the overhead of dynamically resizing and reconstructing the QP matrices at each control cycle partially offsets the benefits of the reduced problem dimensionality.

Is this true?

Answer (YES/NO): NO